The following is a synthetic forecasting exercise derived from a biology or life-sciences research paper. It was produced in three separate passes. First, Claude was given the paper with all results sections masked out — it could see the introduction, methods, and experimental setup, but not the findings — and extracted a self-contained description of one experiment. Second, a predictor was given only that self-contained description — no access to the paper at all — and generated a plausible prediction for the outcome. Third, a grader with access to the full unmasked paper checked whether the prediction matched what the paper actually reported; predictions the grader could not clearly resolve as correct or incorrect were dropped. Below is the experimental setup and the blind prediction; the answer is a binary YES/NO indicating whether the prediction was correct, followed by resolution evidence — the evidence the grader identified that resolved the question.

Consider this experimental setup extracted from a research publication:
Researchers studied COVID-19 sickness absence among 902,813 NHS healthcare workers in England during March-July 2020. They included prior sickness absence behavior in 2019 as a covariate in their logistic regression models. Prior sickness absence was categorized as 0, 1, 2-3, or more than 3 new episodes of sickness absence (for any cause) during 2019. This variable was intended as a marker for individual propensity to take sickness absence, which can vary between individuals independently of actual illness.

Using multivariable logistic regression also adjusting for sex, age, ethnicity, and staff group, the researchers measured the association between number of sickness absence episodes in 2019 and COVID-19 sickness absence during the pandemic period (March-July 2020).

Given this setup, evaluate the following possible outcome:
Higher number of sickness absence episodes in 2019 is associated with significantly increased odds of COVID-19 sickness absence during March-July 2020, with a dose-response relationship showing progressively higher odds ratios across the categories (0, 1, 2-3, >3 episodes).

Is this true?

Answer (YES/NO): YES